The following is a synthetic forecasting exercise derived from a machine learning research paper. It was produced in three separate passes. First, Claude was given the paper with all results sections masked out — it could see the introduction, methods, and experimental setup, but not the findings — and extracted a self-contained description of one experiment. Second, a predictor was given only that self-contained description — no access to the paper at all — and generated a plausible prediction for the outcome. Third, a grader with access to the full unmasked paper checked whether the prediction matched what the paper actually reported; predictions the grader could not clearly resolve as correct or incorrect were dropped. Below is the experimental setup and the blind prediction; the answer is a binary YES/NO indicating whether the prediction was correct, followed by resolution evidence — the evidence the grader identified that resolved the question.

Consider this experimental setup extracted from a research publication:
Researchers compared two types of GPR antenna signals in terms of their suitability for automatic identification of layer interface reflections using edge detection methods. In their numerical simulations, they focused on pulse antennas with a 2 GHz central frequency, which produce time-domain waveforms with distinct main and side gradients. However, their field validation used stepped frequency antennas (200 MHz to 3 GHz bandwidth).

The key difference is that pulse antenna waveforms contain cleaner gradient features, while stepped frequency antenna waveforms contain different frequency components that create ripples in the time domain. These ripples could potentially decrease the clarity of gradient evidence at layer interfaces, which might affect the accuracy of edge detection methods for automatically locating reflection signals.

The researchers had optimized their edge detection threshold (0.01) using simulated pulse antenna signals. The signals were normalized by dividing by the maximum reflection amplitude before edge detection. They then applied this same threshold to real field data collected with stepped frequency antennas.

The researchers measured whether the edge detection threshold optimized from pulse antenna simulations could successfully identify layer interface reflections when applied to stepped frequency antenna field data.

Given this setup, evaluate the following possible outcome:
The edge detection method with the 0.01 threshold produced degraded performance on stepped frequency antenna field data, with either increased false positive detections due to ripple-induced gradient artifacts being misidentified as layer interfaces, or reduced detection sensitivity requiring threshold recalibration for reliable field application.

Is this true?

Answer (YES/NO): NO